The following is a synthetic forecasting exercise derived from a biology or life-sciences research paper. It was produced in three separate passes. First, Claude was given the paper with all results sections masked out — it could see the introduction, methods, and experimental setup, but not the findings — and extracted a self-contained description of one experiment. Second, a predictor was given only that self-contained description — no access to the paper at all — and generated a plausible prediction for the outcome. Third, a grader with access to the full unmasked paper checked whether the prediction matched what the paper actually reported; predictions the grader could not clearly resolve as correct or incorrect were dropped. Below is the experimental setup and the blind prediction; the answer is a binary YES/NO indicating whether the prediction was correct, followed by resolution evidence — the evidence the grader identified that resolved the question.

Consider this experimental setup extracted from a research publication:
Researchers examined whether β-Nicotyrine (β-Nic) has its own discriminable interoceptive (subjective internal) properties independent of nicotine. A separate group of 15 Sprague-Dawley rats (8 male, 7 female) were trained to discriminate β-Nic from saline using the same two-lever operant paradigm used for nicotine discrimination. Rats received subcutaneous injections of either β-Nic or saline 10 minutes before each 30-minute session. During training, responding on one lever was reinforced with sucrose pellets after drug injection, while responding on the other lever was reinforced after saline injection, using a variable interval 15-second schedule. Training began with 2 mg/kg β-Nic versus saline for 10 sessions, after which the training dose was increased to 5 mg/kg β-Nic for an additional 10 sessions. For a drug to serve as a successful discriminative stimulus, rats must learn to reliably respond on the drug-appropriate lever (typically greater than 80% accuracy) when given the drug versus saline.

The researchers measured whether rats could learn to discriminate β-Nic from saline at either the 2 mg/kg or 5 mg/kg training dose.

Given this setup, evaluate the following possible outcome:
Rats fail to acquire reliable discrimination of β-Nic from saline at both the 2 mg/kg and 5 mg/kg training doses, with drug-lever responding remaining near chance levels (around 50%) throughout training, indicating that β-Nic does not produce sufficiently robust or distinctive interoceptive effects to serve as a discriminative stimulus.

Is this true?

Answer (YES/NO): YES